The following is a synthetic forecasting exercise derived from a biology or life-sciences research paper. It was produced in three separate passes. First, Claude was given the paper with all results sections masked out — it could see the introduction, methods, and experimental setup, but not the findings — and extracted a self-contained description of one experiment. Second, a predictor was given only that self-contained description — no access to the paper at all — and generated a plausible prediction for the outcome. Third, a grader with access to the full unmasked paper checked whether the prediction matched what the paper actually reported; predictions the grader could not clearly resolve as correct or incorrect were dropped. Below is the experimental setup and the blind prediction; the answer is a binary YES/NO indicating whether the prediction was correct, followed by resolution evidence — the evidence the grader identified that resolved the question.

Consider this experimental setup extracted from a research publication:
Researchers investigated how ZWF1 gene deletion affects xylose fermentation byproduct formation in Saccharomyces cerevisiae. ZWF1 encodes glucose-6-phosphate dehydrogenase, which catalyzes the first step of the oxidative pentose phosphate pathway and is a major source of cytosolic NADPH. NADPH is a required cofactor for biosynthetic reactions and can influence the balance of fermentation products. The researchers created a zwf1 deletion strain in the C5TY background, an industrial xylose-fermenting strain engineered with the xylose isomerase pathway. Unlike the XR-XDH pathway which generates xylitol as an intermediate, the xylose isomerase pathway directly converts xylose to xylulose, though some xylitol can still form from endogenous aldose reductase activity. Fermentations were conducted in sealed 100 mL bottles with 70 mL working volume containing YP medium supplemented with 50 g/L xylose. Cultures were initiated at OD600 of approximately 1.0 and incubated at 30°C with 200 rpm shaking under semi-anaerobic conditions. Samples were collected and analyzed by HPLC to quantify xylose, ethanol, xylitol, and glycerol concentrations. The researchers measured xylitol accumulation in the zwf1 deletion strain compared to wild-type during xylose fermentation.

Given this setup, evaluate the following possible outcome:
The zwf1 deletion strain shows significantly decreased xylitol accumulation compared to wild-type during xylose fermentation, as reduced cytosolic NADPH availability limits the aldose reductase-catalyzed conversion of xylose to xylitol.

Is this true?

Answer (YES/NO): YES